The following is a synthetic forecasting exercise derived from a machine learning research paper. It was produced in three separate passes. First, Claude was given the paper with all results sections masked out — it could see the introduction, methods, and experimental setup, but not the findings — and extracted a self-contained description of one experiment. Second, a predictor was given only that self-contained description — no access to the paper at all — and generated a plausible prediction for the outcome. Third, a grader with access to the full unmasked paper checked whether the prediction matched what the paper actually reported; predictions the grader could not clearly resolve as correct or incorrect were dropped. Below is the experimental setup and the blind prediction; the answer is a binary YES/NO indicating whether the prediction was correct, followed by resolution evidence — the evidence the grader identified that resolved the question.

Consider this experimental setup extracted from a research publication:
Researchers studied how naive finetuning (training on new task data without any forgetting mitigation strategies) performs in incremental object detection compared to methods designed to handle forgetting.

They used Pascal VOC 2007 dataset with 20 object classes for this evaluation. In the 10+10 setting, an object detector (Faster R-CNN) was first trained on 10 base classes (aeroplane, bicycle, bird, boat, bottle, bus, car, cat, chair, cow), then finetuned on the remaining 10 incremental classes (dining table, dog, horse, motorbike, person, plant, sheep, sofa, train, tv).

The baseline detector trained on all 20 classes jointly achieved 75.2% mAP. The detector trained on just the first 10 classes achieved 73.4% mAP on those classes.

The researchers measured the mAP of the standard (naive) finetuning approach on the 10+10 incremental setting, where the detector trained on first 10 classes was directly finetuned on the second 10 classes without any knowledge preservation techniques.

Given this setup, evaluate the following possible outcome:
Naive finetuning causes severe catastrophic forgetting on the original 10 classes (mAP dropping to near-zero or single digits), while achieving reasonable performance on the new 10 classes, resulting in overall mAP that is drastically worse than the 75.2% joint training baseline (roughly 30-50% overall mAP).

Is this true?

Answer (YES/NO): YES